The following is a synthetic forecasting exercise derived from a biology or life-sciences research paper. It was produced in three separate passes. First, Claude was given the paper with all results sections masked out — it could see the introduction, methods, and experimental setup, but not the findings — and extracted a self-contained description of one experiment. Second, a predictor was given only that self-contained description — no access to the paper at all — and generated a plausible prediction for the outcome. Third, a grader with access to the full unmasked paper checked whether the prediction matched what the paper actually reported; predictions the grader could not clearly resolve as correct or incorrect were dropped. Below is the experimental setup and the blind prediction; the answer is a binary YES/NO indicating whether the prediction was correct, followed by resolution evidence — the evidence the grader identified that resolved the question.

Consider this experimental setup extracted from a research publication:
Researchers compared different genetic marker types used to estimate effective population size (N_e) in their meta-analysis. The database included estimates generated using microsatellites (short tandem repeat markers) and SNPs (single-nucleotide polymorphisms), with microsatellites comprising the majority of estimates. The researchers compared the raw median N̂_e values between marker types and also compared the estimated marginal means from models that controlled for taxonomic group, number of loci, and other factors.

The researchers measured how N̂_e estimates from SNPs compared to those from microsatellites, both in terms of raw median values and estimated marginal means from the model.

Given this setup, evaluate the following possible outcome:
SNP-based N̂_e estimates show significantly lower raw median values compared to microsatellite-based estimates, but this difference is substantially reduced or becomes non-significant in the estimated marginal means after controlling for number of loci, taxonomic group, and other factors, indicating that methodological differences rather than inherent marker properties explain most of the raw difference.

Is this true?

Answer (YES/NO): NO